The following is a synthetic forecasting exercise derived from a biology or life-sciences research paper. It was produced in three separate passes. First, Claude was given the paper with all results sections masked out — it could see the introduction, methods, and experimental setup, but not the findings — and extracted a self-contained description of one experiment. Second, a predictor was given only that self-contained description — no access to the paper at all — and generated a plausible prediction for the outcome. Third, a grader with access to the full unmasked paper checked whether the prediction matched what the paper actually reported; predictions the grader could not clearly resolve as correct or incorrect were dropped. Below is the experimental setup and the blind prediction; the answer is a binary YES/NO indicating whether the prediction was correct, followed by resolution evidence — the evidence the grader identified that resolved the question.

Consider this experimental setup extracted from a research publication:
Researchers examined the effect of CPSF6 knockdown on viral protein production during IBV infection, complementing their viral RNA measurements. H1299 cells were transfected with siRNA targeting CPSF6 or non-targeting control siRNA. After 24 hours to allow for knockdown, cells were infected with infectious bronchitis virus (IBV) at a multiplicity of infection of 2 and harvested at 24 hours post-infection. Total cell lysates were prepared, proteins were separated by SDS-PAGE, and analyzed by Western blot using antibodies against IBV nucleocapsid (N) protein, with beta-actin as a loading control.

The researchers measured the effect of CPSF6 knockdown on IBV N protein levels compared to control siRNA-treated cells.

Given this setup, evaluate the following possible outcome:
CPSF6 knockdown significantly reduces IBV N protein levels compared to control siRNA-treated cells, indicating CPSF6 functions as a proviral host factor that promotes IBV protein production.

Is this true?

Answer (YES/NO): YES